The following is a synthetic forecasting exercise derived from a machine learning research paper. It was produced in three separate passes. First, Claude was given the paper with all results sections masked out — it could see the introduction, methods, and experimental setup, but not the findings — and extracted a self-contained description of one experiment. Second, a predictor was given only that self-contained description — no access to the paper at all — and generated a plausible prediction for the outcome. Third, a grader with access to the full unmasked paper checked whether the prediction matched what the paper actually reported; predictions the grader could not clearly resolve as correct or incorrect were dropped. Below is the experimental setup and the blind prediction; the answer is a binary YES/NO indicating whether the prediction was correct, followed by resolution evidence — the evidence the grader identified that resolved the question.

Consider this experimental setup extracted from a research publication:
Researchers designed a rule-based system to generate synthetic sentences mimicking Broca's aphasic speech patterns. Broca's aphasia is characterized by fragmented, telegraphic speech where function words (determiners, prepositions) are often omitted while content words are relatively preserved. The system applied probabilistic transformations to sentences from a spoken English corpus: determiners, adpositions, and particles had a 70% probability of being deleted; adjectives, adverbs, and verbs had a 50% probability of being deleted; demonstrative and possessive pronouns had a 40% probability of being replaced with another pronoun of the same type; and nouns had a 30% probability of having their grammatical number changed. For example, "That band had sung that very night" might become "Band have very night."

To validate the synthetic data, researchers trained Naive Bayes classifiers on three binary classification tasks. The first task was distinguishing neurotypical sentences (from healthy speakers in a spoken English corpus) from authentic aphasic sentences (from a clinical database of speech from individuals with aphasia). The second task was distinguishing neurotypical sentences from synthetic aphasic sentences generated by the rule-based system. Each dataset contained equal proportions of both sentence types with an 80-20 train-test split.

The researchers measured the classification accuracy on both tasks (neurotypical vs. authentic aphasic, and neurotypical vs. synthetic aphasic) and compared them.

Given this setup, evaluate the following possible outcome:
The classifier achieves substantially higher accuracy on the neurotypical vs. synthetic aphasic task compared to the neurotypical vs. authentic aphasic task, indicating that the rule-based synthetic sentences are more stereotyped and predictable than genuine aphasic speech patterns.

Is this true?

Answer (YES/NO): NO